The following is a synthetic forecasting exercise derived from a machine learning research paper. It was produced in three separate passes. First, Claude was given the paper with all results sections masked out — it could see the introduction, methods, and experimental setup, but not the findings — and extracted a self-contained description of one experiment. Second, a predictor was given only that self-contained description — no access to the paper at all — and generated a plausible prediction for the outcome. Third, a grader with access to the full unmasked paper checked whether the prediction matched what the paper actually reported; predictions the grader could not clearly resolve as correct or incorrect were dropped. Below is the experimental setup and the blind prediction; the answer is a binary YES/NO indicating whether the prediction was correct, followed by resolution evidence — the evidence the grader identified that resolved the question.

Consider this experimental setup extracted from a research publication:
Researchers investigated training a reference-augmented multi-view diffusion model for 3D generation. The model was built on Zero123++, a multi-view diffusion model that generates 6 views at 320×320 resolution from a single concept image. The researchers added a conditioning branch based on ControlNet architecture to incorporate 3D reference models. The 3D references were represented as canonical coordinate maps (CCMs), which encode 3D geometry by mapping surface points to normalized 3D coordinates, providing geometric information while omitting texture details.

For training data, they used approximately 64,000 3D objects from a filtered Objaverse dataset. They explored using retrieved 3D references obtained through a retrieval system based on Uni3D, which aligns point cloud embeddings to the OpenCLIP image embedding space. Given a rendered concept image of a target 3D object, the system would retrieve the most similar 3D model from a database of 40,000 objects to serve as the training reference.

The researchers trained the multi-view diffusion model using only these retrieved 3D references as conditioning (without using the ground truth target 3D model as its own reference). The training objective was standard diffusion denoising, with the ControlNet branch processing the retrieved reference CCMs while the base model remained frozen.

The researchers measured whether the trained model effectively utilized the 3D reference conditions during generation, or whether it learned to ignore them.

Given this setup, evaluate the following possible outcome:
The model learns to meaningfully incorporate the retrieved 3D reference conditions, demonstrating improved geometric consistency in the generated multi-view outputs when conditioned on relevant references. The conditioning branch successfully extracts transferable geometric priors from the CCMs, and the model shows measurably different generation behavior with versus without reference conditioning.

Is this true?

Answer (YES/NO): NO